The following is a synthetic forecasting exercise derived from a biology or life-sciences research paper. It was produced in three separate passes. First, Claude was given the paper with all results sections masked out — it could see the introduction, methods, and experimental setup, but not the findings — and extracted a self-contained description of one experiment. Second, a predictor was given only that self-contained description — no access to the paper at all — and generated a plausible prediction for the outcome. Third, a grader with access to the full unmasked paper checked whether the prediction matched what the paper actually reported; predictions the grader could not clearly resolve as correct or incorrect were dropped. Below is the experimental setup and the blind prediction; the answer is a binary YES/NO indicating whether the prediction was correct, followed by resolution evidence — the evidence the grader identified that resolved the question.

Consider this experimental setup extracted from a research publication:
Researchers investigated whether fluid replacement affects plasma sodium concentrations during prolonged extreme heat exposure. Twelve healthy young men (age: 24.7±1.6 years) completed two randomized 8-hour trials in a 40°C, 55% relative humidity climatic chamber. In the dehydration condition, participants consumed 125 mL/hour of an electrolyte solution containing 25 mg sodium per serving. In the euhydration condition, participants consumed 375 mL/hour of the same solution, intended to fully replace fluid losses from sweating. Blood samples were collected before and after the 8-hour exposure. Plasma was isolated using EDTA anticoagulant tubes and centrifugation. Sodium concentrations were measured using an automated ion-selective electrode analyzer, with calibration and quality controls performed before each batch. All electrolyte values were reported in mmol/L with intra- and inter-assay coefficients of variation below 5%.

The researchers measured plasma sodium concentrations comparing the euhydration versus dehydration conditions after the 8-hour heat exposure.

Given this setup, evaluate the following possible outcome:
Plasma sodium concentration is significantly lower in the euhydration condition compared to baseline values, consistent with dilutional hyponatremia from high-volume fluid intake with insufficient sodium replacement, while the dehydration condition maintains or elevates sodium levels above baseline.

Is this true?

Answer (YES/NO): YES